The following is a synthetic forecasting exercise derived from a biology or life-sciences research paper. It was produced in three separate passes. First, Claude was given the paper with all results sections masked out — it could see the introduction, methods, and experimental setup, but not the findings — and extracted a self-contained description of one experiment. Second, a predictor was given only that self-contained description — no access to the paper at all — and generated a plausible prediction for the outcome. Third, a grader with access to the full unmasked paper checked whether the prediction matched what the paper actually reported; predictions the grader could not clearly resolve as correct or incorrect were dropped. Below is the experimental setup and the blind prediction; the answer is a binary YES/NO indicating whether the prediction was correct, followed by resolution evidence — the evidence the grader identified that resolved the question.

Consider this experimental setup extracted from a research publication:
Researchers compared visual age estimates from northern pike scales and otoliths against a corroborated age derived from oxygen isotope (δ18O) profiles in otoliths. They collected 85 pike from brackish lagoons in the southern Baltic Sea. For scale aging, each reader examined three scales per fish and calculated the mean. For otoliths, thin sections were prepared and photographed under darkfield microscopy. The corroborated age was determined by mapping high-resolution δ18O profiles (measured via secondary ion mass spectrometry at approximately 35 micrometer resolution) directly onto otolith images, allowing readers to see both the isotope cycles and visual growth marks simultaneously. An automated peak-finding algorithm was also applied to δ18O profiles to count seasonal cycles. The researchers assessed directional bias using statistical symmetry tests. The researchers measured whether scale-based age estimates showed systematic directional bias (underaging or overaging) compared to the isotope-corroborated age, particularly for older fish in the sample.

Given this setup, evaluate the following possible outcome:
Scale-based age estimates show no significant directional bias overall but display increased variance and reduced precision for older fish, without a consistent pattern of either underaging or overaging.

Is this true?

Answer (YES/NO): NO